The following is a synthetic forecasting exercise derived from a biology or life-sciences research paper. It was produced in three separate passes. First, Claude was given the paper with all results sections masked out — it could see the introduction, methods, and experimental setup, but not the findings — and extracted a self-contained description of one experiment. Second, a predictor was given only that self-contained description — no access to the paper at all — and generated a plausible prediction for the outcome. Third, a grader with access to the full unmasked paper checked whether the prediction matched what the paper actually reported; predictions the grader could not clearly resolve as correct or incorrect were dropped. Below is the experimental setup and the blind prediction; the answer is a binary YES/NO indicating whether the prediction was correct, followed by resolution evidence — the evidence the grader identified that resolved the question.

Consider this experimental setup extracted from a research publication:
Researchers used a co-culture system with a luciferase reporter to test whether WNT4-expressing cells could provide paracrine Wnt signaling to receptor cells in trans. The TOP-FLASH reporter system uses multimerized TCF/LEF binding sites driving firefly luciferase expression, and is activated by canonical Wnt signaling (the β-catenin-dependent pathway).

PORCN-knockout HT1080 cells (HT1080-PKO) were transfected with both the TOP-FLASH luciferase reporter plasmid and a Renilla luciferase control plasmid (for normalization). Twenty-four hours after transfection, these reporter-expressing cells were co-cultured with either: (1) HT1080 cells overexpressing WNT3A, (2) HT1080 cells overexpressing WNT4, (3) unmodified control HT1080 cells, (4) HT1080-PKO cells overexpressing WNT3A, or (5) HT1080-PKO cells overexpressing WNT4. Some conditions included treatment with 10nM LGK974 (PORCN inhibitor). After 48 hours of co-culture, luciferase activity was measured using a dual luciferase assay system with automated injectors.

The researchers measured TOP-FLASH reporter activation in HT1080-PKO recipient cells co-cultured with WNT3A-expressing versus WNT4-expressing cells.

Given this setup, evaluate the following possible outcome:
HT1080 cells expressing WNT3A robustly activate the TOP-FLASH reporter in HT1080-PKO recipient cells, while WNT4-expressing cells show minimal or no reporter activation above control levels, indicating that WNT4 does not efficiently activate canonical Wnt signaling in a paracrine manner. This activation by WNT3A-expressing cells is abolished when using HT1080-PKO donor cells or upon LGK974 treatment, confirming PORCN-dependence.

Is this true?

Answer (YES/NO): YES